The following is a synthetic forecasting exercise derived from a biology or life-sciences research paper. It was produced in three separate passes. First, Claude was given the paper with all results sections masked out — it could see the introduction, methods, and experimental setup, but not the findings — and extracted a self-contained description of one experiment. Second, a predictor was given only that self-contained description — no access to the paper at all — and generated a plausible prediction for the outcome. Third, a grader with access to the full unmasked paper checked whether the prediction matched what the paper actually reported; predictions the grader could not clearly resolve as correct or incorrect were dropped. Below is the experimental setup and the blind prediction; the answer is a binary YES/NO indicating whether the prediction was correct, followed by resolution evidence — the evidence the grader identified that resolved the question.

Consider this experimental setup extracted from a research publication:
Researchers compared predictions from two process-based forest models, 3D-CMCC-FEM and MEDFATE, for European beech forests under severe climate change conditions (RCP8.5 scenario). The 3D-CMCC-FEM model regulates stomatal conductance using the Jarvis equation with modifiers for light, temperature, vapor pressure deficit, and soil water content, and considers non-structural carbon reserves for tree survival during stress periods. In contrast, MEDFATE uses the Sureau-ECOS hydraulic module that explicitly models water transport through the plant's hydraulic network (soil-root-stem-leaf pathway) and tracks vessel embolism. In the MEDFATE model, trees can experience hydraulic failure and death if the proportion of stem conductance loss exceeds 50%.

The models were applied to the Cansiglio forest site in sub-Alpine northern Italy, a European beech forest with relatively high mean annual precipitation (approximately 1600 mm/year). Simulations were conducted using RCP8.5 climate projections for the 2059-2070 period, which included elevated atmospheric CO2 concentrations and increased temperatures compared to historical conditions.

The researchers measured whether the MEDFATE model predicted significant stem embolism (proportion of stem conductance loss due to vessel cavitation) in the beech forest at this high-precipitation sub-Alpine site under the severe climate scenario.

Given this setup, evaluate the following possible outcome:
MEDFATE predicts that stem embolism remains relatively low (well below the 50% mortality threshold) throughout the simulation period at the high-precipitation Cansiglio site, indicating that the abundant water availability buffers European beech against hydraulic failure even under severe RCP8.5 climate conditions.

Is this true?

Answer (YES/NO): NO